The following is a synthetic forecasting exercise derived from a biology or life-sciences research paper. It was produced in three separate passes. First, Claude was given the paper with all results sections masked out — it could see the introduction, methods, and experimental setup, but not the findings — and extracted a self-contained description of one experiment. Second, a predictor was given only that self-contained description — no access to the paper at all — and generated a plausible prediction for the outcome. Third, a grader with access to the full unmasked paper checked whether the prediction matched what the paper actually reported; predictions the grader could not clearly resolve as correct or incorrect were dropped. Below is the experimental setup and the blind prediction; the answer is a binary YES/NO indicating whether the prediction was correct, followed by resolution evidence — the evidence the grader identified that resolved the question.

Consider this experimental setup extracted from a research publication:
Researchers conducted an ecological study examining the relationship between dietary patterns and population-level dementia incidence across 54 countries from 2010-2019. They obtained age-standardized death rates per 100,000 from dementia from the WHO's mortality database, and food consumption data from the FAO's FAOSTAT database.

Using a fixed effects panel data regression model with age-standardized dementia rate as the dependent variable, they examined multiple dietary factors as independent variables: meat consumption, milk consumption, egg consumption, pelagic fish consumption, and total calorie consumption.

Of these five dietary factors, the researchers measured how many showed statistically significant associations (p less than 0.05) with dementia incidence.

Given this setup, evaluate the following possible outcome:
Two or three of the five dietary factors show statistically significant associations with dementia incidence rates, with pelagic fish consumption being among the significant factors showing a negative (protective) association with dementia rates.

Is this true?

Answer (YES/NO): NO